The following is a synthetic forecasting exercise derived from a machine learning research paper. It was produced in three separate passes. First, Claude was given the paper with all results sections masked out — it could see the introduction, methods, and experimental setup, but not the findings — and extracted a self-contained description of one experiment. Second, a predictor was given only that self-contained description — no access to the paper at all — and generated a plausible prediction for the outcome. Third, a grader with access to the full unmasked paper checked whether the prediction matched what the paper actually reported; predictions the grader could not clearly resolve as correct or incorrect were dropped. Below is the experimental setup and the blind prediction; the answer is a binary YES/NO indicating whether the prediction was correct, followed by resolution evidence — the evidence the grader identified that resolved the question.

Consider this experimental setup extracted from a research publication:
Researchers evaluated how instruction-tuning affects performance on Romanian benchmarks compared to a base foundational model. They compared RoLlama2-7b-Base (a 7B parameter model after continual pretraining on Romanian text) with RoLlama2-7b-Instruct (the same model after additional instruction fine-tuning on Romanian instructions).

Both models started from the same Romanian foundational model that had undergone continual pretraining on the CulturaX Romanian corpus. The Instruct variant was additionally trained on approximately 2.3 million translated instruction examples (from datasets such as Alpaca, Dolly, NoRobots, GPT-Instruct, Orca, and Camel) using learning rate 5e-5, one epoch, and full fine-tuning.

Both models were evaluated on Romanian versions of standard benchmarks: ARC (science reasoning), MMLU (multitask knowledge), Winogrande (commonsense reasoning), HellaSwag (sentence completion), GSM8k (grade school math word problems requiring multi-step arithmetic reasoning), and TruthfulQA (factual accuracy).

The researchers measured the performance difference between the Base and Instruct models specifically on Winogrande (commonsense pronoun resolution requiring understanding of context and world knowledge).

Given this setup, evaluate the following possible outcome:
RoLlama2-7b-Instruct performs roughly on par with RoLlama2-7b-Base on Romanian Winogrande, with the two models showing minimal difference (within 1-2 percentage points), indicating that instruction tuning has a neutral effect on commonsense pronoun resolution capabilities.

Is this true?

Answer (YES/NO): NO